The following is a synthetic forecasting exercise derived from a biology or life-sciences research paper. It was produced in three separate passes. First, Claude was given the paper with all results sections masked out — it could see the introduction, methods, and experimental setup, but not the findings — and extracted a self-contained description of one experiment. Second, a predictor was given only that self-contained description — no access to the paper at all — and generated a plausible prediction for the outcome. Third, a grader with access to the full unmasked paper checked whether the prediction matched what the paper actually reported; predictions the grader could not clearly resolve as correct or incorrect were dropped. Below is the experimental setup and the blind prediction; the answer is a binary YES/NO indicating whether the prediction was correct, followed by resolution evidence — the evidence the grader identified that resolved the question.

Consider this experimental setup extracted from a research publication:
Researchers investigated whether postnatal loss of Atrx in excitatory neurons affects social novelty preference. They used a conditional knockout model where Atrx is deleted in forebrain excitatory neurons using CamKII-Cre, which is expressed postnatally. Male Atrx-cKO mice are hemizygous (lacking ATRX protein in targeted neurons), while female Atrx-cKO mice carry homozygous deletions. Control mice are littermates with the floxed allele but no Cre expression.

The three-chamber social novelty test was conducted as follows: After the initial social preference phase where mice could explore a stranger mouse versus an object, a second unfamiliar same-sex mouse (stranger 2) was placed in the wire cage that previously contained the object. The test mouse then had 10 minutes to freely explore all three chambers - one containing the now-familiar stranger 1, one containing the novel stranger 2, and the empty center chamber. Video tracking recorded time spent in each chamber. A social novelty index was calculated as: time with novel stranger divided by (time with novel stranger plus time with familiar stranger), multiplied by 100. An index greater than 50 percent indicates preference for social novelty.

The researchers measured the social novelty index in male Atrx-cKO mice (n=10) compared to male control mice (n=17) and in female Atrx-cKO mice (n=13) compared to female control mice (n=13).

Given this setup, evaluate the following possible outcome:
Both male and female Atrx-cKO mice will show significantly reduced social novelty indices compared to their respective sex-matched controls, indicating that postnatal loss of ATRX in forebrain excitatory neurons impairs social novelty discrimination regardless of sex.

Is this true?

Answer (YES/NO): NO